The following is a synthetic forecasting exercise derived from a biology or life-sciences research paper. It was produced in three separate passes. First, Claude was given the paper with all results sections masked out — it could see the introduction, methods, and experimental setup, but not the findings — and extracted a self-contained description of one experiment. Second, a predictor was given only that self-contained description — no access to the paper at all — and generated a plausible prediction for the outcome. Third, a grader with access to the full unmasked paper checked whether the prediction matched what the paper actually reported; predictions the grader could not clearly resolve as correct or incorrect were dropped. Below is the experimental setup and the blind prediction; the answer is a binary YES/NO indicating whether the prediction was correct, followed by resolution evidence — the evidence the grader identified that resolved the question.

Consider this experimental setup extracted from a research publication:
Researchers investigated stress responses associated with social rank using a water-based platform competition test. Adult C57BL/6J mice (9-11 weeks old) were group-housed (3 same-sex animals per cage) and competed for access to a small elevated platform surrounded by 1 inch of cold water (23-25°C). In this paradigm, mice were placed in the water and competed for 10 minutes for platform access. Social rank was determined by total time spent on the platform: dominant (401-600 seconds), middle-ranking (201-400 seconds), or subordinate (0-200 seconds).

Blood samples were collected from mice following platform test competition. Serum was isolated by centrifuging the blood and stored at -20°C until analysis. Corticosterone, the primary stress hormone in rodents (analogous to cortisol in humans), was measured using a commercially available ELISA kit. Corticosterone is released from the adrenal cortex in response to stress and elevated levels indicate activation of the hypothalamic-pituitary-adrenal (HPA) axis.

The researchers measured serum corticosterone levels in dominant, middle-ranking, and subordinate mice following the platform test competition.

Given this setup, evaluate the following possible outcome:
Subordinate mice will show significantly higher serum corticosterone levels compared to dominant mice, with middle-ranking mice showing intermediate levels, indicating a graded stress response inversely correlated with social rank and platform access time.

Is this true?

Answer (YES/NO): NO